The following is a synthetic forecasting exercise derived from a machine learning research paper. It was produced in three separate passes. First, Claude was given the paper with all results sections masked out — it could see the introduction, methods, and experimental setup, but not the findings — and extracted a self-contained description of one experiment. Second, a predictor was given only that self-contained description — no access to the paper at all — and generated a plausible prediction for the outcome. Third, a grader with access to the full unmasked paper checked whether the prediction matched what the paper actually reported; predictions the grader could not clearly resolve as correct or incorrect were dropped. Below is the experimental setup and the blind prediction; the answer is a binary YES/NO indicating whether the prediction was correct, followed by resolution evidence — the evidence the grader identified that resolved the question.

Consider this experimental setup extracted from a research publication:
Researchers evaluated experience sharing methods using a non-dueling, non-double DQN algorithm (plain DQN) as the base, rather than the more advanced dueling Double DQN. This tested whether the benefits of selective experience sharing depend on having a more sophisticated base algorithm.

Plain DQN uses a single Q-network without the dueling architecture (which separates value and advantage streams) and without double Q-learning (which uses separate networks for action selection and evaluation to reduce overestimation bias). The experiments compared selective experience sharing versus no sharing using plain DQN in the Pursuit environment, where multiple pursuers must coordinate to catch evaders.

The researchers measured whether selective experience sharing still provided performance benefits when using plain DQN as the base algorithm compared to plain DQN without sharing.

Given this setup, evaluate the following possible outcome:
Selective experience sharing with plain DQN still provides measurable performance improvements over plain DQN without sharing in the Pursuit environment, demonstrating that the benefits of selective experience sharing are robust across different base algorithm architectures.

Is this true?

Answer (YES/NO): YES